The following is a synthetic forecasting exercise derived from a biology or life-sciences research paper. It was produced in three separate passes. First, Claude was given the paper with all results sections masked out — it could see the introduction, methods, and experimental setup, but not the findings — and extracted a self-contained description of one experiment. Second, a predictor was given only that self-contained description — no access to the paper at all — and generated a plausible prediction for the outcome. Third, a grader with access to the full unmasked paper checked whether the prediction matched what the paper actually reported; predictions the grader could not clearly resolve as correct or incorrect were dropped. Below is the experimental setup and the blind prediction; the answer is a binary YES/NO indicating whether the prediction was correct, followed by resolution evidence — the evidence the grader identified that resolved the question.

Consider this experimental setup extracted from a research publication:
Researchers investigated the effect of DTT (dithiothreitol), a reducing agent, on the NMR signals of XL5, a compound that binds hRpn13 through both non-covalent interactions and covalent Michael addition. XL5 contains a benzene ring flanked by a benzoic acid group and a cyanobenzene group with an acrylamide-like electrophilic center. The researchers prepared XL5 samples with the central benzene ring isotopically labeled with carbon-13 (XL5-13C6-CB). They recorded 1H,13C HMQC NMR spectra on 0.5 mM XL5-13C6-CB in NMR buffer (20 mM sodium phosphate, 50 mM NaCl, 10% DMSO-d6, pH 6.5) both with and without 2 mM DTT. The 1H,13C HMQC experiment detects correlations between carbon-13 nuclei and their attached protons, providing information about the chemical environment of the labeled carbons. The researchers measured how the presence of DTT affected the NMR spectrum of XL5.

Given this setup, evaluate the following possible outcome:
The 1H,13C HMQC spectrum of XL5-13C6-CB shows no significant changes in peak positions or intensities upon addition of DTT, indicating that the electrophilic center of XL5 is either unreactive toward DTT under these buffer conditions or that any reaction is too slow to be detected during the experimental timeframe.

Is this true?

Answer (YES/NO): NO